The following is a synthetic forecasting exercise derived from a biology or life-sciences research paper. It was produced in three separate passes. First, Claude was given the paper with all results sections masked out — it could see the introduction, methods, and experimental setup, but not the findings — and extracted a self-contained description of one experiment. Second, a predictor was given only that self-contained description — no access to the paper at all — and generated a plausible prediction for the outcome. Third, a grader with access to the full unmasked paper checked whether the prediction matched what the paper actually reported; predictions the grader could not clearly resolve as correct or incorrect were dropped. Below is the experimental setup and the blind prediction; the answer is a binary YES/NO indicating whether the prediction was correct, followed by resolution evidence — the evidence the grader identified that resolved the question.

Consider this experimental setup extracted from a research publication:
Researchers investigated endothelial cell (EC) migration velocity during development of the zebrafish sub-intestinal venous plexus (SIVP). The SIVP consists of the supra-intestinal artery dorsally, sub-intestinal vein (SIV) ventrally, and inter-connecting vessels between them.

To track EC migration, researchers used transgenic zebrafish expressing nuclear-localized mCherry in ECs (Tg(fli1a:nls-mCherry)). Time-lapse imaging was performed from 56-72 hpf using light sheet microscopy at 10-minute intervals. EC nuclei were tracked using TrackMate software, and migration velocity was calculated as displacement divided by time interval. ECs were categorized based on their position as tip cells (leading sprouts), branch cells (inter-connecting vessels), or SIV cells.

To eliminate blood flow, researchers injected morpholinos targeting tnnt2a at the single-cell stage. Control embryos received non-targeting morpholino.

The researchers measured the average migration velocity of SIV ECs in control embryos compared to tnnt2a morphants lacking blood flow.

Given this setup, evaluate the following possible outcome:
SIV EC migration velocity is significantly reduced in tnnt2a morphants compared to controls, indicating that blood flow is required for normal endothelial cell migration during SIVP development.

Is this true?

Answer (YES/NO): NO